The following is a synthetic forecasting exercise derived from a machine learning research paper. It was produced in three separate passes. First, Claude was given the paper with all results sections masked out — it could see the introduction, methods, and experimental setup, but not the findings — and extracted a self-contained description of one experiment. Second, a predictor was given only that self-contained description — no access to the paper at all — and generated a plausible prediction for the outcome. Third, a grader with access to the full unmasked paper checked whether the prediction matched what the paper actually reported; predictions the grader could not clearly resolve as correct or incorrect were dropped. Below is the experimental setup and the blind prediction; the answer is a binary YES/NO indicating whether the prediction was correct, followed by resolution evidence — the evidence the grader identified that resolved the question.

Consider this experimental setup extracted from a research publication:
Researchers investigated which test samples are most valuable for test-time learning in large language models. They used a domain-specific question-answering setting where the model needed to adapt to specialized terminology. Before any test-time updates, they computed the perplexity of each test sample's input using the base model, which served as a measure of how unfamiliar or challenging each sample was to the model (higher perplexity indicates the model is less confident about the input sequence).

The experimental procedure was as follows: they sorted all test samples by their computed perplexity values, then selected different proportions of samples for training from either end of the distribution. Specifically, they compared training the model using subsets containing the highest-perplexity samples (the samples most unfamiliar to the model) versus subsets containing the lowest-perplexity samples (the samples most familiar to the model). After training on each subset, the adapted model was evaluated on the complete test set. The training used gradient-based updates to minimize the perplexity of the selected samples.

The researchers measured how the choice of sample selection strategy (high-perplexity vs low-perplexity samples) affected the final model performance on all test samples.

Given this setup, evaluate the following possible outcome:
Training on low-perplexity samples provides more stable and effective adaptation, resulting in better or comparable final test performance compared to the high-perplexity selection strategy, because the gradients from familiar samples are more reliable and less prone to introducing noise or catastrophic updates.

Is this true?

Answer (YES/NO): NO